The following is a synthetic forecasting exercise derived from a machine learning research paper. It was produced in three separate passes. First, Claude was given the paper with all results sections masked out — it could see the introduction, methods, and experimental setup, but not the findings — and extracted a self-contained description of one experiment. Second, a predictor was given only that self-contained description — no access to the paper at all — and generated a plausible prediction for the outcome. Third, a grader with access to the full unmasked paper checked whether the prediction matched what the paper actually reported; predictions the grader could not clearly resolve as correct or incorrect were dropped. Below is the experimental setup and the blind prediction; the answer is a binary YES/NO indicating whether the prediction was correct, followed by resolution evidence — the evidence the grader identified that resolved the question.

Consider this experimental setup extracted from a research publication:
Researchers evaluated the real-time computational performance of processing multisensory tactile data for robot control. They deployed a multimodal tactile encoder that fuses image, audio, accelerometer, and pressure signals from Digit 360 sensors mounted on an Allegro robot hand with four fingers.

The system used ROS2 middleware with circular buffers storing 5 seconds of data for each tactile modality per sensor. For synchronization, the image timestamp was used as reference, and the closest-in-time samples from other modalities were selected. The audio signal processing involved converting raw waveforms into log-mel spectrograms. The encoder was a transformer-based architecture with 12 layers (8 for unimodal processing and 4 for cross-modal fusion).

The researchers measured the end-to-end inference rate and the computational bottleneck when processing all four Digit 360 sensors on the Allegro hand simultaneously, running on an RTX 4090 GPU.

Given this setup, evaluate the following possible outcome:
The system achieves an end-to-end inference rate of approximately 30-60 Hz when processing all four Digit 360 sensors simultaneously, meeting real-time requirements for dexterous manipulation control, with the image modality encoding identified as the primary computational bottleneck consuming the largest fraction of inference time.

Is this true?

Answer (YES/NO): NO